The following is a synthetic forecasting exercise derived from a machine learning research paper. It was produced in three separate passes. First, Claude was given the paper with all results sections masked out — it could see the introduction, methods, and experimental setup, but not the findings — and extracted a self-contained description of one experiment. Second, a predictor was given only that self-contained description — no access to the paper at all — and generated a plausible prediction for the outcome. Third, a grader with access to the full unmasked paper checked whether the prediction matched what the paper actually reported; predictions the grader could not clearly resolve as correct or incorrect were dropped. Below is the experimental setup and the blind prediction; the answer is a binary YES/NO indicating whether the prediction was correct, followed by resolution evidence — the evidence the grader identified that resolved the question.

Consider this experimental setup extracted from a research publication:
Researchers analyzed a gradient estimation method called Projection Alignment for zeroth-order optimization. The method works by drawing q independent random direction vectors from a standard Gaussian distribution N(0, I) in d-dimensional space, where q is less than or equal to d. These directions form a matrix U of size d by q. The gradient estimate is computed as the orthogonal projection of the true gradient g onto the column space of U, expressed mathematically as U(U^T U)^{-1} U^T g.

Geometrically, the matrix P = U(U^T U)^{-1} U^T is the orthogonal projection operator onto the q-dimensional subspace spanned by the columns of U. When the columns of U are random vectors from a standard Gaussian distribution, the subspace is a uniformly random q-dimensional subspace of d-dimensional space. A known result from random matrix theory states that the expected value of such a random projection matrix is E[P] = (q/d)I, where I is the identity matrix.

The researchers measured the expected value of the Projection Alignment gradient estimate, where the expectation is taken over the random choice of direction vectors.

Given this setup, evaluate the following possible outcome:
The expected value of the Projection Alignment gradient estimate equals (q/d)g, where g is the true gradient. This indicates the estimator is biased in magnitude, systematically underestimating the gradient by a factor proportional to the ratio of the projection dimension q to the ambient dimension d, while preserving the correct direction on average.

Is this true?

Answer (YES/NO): YES